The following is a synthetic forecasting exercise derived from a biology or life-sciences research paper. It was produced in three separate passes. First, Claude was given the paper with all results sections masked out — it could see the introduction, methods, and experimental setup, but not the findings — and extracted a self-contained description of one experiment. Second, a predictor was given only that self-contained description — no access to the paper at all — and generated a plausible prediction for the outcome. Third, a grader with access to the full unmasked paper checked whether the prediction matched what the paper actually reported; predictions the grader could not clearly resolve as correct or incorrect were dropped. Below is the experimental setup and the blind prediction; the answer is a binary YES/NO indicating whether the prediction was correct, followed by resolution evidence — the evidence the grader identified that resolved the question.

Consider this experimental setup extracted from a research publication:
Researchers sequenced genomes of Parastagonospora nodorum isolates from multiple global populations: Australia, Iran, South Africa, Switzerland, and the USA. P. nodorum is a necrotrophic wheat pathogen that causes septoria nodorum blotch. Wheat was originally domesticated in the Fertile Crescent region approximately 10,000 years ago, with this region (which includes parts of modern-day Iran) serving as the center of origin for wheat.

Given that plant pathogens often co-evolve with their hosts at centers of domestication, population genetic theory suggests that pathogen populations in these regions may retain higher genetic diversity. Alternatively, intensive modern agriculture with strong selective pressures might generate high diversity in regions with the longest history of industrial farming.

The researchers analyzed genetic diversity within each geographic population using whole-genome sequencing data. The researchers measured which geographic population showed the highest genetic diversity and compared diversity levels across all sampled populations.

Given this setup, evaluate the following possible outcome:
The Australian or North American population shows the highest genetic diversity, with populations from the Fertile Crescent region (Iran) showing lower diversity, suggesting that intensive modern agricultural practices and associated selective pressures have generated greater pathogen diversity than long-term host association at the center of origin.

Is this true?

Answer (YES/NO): NO